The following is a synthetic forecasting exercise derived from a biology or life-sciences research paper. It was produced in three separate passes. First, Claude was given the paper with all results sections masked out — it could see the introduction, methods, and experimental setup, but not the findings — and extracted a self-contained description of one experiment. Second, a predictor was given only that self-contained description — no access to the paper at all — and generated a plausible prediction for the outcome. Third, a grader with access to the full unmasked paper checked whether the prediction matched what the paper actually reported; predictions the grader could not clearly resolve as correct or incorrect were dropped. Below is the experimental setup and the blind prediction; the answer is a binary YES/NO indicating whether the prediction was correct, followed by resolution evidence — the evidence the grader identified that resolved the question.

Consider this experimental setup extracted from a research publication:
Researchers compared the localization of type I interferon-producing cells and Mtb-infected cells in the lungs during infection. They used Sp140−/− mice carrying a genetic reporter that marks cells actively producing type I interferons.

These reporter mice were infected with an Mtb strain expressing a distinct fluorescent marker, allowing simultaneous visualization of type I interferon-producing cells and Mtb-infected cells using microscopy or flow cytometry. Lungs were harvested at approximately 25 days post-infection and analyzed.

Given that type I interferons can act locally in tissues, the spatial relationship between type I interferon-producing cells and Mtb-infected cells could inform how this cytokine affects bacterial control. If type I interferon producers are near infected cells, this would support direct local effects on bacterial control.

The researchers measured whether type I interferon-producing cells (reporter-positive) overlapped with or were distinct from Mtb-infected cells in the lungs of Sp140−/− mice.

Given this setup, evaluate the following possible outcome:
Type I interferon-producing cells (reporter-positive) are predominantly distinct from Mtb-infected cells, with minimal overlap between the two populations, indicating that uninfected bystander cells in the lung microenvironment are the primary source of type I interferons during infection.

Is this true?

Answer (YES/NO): YES